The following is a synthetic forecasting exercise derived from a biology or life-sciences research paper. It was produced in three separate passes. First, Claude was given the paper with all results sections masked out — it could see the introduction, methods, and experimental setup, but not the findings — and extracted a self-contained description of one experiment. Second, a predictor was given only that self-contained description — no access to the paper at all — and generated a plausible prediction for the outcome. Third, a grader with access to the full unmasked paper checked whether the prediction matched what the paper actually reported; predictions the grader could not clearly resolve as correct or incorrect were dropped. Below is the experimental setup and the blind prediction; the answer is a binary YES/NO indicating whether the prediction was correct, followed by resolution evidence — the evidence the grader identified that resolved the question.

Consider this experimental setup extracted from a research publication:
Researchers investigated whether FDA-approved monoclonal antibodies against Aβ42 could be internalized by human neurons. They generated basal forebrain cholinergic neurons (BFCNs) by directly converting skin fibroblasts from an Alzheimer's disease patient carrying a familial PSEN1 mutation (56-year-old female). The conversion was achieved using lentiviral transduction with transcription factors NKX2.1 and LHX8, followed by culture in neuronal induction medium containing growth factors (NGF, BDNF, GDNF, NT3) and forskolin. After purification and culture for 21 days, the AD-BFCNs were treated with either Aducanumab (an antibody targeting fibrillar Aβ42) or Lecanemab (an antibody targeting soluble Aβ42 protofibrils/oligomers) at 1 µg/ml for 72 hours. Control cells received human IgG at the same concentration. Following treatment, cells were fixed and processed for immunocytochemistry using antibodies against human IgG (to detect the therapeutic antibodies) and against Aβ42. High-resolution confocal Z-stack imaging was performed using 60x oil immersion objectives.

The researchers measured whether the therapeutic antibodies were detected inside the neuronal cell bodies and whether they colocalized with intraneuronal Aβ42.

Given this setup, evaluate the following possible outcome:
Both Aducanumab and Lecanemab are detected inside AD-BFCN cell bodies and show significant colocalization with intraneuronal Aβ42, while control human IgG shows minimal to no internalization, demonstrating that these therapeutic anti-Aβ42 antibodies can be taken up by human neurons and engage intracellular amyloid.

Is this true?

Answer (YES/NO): NO